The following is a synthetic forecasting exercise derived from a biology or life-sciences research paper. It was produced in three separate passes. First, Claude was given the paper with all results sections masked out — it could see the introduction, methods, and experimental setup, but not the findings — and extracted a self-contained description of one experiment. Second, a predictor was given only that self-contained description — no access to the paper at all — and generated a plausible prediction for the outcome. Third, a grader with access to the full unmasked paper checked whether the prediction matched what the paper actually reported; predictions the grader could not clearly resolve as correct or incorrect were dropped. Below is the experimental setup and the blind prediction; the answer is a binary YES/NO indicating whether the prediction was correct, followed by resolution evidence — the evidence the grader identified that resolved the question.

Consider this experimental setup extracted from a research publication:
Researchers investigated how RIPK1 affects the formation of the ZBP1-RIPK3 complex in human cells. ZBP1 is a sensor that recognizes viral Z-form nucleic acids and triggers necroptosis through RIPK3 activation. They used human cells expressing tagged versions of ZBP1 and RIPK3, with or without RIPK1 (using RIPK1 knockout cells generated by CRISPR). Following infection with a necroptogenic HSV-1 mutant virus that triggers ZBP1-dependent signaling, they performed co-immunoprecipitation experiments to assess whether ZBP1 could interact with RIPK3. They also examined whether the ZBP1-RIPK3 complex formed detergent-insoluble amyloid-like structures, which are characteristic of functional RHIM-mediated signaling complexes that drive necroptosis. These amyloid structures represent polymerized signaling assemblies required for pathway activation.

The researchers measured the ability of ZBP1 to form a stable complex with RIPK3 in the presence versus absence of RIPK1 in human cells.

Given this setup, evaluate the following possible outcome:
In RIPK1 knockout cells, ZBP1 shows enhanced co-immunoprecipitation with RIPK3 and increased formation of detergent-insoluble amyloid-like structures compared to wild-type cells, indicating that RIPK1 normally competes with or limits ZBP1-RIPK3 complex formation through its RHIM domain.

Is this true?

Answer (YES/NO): NO